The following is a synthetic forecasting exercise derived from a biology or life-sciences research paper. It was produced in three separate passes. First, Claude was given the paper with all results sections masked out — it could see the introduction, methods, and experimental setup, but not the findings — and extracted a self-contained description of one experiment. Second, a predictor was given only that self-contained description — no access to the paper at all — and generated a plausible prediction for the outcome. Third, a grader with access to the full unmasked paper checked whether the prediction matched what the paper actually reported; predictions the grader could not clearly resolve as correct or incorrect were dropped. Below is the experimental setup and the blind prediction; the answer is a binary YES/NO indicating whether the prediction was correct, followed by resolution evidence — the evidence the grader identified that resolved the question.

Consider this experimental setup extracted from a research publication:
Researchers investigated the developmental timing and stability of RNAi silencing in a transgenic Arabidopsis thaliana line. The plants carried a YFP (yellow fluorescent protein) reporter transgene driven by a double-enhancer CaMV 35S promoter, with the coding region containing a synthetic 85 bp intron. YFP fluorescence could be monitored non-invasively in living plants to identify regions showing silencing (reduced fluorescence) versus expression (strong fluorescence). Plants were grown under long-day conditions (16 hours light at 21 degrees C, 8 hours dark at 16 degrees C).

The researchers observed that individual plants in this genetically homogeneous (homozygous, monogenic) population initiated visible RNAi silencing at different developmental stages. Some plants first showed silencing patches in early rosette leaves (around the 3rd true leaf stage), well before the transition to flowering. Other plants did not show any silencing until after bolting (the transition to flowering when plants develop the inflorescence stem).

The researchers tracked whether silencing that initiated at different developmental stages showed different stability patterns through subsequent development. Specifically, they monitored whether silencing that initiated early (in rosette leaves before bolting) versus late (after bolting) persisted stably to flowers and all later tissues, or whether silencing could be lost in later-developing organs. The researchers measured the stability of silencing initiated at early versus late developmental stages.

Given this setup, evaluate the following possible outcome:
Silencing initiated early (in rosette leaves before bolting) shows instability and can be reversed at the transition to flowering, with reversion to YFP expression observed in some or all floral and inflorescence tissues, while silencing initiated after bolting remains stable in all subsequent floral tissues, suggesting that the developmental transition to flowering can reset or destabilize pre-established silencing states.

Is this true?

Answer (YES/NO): NO